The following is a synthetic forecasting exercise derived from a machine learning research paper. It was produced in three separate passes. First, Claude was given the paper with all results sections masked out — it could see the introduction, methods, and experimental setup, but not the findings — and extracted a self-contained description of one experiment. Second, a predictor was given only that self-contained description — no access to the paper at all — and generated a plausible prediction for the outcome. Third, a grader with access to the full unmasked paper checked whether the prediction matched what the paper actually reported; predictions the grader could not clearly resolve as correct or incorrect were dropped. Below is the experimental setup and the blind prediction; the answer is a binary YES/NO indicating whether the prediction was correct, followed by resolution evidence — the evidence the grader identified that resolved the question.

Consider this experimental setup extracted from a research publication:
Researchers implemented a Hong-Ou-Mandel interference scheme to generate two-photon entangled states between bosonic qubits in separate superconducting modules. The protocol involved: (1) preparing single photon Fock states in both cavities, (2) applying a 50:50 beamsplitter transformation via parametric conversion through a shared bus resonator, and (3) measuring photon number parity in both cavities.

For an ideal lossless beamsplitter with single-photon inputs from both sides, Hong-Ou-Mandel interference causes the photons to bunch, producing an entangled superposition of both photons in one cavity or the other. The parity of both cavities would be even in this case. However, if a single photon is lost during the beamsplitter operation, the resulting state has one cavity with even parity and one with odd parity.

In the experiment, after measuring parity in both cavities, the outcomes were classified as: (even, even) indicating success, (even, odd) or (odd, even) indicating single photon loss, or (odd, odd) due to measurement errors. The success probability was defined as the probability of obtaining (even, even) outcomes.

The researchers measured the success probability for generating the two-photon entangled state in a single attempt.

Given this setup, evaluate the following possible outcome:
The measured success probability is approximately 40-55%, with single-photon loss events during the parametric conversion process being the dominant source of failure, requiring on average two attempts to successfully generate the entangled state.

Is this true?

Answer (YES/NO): NO